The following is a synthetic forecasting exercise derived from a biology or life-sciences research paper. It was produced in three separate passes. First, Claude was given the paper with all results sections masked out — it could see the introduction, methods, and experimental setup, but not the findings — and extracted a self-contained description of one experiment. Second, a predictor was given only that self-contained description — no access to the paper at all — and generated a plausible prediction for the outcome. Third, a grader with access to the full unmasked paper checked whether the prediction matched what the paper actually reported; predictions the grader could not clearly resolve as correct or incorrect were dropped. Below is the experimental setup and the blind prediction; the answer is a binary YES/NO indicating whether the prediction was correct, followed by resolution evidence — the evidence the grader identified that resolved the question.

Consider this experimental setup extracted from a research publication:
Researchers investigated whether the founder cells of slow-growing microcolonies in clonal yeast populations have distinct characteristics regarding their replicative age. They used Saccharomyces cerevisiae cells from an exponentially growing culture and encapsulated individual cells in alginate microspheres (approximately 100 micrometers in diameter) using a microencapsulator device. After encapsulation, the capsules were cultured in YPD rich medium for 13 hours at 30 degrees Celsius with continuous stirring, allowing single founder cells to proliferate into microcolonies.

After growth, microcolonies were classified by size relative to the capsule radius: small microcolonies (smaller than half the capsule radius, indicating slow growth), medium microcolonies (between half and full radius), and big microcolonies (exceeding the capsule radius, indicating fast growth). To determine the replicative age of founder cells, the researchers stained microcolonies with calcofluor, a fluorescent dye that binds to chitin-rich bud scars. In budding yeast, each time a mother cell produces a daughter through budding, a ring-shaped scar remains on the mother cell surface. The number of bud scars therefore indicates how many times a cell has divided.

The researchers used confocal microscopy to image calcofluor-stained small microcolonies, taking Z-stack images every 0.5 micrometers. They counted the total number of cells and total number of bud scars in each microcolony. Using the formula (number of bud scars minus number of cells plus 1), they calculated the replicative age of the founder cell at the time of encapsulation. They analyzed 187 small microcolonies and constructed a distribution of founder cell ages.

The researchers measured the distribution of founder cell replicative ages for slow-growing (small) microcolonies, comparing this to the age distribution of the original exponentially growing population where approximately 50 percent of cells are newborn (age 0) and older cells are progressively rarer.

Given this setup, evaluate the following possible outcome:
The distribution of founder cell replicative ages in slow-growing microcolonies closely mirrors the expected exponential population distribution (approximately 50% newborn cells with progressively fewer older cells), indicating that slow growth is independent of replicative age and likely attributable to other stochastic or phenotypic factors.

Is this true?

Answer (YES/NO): NO